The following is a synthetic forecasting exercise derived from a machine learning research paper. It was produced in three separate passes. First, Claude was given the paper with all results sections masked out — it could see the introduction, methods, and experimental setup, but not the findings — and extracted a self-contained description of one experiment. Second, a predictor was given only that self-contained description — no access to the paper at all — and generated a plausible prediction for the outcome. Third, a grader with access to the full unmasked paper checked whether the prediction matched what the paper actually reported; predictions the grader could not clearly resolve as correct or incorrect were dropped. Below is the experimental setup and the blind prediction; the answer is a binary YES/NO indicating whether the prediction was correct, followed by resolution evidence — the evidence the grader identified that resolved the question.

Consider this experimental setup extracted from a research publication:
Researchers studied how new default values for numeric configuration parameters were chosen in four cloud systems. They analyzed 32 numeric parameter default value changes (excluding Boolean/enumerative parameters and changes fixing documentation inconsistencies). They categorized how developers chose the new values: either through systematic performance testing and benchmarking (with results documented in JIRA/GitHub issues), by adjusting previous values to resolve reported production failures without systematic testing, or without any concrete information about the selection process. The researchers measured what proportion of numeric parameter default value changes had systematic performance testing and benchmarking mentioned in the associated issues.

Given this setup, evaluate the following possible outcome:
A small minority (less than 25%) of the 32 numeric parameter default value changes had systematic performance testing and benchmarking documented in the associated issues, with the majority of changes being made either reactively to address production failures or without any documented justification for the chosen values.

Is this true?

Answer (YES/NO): NO